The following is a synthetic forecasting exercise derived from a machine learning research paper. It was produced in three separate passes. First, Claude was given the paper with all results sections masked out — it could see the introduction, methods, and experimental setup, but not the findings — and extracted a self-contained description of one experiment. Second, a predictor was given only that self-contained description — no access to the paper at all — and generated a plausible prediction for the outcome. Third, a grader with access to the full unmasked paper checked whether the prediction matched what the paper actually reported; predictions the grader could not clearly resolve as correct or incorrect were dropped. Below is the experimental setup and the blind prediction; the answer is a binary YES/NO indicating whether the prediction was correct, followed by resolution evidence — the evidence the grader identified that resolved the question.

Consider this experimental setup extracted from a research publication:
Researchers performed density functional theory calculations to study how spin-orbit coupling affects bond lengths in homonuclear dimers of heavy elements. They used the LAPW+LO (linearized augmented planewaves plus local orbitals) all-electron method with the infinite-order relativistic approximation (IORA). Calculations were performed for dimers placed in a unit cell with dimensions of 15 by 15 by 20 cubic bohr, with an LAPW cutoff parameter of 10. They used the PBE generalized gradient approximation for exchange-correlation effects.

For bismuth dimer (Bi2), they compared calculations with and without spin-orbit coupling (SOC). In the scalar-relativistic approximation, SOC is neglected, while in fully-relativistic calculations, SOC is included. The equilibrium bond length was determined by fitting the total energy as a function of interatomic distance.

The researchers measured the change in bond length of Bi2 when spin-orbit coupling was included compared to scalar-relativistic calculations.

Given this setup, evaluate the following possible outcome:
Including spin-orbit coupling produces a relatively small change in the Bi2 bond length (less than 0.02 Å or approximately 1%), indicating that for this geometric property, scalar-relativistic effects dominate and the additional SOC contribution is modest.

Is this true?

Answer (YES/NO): NO